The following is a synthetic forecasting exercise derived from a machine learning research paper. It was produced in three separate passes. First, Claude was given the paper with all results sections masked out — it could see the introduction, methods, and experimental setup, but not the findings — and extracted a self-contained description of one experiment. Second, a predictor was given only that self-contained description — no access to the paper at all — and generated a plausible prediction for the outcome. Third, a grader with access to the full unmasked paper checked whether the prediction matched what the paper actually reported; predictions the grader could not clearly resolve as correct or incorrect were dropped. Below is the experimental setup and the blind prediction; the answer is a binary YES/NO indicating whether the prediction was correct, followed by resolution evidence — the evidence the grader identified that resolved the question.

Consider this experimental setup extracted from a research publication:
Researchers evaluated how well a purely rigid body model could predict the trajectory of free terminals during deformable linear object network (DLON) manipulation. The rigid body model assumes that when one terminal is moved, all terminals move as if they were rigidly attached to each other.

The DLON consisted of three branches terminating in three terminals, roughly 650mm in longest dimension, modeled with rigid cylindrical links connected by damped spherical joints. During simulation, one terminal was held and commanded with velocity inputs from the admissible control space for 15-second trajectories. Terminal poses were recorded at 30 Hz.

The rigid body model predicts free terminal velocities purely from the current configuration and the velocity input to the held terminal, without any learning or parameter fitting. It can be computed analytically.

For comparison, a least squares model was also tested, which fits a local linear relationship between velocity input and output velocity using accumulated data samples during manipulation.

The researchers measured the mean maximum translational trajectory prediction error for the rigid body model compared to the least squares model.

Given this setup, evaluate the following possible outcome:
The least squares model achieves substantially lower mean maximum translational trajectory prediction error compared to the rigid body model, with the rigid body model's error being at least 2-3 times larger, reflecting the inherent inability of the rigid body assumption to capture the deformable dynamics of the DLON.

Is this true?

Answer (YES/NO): NO